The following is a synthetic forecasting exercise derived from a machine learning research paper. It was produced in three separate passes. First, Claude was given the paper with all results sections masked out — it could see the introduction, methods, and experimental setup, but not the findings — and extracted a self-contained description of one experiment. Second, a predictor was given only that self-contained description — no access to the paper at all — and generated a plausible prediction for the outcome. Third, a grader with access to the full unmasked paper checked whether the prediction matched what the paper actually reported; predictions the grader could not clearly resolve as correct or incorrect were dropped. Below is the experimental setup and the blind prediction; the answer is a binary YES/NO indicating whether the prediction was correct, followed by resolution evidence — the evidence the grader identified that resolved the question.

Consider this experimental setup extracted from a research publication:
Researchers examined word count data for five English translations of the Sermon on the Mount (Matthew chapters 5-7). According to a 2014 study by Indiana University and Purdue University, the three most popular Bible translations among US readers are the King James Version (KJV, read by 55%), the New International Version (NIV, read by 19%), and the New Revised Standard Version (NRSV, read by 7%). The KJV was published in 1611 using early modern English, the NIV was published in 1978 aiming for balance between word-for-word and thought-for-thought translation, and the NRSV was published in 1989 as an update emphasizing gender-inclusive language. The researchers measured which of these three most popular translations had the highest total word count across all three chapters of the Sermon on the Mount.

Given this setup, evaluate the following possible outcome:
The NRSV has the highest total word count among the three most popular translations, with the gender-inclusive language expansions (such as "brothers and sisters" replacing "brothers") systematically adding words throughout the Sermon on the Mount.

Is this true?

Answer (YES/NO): NO